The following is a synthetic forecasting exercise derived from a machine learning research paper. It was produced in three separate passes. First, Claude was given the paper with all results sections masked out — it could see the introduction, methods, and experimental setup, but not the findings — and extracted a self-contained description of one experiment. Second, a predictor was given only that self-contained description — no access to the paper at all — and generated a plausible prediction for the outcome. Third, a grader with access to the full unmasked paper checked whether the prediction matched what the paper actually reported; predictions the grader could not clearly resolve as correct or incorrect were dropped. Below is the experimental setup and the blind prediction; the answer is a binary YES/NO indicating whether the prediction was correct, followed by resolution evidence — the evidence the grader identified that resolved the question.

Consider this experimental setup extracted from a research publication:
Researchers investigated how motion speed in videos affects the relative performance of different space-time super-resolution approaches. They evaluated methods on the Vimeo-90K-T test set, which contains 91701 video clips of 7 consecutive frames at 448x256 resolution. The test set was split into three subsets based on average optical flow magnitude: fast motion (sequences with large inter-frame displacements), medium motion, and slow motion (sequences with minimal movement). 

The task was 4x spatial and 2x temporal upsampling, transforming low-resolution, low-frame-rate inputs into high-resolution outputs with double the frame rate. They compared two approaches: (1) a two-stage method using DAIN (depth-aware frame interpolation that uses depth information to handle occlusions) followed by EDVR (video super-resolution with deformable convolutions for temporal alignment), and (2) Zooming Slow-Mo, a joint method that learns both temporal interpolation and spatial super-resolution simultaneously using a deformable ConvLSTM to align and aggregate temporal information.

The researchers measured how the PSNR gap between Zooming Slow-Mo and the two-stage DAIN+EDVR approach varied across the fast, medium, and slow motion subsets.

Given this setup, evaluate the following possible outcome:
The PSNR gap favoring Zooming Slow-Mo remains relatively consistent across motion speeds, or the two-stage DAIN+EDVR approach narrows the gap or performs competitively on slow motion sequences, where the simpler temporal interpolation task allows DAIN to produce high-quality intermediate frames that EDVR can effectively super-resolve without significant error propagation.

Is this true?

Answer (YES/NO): YES